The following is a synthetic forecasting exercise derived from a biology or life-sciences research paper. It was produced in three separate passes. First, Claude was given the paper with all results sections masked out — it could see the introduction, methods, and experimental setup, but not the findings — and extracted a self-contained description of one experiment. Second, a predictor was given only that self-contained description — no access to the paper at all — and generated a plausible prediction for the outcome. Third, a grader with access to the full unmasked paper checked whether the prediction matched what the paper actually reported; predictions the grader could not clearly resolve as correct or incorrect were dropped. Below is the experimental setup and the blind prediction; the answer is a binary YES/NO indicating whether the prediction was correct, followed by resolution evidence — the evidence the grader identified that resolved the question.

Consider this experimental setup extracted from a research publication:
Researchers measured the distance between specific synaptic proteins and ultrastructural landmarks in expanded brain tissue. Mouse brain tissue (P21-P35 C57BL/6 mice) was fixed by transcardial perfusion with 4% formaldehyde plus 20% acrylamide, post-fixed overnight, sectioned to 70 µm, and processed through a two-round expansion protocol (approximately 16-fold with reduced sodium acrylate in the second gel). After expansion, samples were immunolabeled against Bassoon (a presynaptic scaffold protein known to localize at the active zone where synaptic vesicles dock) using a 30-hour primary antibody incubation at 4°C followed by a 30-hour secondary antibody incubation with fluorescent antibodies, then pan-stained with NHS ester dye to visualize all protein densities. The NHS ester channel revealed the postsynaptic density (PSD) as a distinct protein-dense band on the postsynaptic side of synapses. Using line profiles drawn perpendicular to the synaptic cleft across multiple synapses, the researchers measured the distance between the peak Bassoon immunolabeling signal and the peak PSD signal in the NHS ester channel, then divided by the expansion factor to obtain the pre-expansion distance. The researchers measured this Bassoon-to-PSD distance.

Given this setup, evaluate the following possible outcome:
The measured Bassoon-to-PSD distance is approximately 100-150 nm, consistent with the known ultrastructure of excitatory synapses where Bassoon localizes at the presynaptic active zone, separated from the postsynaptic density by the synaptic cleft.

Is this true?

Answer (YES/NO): NO